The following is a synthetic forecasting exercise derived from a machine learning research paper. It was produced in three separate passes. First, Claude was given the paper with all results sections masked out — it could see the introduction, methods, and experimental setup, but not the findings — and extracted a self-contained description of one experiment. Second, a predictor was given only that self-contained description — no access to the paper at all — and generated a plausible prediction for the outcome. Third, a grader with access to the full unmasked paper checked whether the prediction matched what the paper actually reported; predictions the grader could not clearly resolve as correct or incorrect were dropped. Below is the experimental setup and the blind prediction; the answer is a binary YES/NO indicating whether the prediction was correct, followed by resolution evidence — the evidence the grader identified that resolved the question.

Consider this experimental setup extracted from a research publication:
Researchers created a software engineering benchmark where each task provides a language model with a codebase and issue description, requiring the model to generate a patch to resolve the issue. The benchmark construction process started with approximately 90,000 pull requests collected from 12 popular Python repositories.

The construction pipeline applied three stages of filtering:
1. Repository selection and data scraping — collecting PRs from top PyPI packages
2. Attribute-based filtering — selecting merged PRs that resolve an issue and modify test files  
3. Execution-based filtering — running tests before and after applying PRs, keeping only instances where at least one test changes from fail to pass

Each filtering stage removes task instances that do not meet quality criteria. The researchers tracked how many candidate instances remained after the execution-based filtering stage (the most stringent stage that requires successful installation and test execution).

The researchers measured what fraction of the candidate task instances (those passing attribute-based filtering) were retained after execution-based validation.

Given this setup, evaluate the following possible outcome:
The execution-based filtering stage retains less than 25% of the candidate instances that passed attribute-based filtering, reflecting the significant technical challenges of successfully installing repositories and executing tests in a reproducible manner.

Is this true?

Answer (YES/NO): NO